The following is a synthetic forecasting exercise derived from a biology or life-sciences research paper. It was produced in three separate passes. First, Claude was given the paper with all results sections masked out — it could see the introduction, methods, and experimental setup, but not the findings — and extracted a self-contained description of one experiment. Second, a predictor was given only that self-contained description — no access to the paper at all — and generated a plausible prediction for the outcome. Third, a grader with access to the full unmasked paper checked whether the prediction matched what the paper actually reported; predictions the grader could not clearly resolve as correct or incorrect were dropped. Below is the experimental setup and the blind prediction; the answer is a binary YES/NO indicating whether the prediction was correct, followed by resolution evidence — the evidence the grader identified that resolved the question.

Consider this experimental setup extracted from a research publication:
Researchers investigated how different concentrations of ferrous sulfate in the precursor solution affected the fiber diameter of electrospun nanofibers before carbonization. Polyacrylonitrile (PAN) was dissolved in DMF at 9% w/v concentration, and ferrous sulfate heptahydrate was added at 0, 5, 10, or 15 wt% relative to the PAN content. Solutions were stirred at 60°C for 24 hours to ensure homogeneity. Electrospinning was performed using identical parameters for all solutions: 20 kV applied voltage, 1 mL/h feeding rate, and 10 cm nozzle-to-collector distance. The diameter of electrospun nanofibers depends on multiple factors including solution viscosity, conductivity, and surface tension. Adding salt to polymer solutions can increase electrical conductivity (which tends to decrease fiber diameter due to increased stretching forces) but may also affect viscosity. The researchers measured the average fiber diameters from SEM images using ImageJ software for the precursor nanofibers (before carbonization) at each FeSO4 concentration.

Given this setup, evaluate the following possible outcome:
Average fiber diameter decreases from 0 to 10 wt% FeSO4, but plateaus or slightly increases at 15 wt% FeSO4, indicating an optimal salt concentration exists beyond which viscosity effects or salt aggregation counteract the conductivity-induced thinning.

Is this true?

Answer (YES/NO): NO